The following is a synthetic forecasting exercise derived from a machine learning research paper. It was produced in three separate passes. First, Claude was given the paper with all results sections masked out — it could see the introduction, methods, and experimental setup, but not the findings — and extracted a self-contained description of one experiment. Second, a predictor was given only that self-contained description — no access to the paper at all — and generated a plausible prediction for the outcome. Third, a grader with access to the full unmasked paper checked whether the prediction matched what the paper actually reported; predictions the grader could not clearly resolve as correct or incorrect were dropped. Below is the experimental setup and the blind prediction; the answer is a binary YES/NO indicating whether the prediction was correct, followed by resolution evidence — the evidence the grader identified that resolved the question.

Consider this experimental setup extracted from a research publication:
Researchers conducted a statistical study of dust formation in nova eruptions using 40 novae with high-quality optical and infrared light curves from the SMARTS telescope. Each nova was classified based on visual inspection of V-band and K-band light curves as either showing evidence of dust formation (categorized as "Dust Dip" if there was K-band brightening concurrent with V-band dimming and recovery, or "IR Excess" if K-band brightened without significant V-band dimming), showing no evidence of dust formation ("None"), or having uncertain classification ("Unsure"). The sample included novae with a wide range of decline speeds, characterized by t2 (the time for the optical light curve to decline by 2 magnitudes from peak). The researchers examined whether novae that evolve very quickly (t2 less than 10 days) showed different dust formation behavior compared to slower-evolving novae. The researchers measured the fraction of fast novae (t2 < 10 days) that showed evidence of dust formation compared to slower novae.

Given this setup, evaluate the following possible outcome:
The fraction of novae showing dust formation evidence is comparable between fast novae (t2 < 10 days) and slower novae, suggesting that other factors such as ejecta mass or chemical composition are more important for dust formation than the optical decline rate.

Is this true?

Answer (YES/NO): NO